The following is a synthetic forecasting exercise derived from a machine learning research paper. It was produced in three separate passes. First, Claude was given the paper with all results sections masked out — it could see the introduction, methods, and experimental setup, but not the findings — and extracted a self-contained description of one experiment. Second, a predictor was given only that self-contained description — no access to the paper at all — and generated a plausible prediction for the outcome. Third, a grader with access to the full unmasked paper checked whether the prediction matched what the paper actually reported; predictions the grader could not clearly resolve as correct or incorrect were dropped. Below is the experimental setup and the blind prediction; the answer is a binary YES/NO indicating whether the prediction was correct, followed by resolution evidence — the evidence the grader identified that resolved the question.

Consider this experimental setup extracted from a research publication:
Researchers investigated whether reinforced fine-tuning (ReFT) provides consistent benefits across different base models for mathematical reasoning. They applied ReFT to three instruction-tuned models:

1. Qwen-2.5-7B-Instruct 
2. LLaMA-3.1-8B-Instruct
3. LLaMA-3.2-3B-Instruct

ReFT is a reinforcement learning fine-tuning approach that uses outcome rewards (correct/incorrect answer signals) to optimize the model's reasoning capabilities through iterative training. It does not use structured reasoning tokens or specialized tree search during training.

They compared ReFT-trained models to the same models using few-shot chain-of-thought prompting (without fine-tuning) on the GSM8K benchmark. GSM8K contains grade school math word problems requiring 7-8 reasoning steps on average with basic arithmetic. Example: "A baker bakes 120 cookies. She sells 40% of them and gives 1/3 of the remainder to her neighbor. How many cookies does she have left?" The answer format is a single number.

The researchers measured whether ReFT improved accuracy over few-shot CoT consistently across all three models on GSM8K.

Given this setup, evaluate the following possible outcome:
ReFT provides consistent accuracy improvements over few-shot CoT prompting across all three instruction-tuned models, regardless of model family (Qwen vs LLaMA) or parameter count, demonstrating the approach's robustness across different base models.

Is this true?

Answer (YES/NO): NO